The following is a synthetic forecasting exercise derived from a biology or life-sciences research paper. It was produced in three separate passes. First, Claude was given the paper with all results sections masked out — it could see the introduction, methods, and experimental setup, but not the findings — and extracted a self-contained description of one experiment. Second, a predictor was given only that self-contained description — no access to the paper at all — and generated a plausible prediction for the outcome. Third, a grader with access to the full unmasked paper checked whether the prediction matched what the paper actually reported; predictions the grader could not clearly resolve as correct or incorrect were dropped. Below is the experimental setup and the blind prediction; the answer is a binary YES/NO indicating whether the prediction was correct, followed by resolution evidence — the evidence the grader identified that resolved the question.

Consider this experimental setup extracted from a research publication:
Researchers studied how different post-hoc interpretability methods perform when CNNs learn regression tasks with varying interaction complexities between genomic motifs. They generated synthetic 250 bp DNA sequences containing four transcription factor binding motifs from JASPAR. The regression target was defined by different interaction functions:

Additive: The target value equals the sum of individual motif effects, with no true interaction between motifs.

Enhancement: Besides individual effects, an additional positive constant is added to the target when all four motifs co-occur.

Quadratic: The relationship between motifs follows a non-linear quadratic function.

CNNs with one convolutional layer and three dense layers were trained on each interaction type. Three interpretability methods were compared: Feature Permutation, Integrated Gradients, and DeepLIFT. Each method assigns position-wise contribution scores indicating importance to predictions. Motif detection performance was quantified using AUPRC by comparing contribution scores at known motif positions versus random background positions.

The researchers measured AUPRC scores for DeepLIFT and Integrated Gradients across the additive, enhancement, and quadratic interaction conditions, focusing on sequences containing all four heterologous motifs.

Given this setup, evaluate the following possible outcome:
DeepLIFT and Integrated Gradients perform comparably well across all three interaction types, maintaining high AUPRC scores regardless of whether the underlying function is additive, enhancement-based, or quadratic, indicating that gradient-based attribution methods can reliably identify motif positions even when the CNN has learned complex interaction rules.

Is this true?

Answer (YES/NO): NO